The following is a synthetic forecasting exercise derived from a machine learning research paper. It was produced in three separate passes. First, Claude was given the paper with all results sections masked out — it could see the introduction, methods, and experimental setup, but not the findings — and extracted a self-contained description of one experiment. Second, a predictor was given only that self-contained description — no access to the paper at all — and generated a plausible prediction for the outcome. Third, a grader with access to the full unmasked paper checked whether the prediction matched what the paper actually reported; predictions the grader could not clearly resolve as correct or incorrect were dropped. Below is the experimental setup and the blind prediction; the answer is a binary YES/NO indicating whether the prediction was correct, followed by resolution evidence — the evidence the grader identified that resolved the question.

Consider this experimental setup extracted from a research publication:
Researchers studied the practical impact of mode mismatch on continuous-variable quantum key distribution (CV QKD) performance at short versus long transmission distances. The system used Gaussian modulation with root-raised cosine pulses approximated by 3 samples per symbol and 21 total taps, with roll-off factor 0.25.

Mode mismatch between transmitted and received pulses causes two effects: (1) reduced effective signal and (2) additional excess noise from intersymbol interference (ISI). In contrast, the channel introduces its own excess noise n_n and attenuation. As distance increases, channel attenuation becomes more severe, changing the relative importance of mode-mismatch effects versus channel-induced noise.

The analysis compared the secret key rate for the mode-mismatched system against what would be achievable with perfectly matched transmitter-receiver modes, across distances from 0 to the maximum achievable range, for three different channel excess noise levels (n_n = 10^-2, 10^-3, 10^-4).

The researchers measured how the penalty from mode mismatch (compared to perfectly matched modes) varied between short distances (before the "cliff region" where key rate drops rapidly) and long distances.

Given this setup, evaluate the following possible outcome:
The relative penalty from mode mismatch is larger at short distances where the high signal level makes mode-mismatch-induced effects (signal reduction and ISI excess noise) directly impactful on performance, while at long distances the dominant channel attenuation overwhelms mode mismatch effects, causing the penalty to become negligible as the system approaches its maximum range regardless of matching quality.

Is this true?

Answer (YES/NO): NO